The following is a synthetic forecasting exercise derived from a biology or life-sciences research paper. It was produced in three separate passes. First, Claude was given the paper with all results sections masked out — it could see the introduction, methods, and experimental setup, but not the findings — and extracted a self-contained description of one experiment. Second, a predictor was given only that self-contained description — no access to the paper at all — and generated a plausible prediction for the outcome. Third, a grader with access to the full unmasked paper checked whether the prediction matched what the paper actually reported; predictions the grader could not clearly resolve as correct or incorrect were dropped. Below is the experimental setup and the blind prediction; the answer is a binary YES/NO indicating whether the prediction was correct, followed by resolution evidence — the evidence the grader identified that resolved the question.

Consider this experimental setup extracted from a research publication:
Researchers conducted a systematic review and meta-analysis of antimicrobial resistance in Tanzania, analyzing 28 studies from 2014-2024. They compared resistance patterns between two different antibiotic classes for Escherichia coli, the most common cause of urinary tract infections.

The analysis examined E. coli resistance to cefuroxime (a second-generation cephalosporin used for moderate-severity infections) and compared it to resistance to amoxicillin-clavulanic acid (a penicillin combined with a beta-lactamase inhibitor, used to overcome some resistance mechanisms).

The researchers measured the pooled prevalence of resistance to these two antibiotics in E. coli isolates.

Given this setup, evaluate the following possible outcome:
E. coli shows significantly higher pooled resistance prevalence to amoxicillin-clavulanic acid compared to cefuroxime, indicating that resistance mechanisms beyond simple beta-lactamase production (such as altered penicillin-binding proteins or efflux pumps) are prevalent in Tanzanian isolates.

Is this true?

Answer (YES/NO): YES